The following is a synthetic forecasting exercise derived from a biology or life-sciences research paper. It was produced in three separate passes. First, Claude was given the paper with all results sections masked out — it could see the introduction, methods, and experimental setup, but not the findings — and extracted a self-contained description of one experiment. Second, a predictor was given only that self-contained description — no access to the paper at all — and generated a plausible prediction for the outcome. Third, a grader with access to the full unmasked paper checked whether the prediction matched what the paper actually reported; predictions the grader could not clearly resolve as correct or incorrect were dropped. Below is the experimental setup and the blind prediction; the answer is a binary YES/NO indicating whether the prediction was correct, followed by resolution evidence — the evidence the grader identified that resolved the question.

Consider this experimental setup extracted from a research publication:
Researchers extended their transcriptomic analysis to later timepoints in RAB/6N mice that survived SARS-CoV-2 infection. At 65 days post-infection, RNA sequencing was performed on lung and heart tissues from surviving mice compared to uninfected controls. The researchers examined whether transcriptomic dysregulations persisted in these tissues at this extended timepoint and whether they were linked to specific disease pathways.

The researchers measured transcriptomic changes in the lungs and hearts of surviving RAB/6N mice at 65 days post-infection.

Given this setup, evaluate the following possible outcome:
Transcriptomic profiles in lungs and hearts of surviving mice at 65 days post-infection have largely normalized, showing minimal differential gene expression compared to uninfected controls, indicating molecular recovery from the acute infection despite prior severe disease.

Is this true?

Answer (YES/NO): NO